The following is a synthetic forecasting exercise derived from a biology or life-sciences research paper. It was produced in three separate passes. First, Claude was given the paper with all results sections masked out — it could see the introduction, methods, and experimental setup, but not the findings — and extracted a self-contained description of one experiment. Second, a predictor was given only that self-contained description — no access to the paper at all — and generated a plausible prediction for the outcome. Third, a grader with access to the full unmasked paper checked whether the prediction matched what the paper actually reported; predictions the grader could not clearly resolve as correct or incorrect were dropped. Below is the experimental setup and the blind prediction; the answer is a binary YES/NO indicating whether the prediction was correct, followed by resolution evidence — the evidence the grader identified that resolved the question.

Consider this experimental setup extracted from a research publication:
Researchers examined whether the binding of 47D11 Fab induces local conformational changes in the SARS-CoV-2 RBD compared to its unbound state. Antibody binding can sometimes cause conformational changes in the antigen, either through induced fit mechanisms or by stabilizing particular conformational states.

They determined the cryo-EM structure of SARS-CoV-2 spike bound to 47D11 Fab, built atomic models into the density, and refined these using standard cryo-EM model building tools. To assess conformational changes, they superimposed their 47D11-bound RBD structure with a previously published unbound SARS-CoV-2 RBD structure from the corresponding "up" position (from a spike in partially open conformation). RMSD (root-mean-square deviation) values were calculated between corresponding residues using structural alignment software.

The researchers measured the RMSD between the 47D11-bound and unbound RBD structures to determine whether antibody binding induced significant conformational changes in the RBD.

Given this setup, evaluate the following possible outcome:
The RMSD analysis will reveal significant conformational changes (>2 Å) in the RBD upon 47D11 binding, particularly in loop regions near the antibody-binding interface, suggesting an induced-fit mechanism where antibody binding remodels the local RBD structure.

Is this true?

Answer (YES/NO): NO